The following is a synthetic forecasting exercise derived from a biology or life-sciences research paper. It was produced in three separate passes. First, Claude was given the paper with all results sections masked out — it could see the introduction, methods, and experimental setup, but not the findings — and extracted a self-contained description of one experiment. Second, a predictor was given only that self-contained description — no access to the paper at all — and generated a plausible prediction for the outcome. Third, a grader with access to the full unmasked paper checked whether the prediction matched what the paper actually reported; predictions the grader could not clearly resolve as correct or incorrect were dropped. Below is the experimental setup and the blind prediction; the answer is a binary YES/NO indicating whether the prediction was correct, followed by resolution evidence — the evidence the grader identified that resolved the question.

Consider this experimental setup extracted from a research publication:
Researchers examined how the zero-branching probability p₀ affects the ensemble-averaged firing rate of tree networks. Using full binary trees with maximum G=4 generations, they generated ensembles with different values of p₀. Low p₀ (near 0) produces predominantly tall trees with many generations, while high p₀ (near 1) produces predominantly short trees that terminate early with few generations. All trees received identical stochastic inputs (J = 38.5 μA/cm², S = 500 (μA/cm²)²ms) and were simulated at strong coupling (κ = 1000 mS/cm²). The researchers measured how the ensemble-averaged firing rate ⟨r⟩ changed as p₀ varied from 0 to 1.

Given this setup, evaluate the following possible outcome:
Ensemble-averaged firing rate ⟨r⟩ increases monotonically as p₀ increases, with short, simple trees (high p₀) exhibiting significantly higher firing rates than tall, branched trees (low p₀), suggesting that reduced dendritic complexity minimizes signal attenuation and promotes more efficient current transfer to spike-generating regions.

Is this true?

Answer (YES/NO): YES